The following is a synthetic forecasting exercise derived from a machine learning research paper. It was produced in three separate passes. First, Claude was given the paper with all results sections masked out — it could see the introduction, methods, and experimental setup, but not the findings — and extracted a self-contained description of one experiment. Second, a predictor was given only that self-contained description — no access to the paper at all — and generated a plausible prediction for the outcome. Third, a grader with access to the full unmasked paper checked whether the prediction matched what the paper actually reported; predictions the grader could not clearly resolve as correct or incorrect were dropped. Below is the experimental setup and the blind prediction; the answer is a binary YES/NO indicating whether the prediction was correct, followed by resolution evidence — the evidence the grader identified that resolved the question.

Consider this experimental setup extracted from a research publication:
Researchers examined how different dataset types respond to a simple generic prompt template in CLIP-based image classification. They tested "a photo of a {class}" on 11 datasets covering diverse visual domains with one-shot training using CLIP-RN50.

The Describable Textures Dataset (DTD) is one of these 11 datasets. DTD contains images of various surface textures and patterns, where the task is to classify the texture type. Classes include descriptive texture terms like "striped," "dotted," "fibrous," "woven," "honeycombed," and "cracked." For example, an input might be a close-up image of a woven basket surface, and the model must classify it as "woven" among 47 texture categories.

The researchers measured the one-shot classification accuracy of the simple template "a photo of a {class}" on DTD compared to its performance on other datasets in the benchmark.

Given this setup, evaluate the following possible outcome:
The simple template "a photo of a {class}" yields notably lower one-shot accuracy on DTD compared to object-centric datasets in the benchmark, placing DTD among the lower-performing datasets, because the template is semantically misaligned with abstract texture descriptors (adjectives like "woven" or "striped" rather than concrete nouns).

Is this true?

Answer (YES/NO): YES